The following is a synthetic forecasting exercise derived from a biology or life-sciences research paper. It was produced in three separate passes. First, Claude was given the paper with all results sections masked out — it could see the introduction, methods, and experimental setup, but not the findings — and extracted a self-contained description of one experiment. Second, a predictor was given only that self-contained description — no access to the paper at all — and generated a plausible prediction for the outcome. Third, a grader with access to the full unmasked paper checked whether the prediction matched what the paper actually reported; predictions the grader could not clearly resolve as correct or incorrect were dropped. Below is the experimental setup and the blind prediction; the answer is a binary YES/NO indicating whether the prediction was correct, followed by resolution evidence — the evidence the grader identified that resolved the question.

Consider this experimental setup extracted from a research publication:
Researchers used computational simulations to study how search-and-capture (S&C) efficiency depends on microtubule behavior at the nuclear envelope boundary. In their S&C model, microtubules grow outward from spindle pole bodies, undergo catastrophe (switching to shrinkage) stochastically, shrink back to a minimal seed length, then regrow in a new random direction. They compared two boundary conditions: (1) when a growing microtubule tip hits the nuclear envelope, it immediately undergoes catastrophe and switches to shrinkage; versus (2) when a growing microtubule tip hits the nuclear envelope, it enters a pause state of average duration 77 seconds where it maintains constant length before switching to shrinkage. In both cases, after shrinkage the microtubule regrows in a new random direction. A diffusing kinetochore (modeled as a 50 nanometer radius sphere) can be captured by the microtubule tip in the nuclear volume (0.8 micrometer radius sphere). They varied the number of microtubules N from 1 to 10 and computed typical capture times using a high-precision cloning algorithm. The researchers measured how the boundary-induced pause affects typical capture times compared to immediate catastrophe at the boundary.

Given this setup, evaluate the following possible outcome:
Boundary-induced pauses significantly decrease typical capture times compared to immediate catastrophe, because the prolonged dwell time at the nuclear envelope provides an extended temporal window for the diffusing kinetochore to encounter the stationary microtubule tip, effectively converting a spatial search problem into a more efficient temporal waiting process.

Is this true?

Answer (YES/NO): NO